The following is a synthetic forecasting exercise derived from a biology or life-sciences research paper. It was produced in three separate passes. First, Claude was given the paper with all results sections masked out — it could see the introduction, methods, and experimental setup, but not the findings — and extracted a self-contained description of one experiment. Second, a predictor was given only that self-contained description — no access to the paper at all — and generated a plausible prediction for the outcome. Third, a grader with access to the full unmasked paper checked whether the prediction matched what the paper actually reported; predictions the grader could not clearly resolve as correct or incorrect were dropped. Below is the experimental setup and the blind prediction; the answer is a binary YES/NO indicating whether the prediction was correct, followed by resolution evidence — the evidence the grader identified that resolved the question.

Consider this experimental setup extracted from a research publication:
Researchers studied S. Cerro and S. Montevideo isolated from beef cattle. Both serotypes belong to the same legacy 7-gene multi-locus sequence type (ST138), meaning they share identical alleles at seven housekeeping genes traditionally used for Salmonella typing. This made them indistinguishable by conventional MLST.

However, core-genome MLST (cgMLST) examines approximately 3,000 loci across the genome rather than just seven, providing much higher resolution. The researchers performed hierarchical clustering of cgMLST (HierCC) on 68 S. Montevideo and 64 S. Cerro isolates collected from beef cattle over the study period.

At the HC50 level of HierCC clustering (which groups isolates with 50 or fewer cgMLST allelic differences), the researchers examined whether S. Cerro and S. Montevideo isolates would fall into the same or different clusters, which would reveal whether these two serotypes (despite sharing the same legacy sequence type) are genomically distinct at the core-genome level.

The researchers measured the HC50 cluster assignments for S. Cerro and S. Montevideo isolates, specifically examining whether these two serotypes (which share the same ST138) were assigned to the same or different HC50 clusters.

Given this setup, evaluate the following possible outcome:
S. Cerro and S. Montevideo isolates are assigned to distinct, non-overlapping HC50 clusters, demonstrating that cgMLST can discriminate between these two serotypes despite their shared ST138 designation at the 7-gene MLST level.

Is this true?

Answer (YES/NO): YES